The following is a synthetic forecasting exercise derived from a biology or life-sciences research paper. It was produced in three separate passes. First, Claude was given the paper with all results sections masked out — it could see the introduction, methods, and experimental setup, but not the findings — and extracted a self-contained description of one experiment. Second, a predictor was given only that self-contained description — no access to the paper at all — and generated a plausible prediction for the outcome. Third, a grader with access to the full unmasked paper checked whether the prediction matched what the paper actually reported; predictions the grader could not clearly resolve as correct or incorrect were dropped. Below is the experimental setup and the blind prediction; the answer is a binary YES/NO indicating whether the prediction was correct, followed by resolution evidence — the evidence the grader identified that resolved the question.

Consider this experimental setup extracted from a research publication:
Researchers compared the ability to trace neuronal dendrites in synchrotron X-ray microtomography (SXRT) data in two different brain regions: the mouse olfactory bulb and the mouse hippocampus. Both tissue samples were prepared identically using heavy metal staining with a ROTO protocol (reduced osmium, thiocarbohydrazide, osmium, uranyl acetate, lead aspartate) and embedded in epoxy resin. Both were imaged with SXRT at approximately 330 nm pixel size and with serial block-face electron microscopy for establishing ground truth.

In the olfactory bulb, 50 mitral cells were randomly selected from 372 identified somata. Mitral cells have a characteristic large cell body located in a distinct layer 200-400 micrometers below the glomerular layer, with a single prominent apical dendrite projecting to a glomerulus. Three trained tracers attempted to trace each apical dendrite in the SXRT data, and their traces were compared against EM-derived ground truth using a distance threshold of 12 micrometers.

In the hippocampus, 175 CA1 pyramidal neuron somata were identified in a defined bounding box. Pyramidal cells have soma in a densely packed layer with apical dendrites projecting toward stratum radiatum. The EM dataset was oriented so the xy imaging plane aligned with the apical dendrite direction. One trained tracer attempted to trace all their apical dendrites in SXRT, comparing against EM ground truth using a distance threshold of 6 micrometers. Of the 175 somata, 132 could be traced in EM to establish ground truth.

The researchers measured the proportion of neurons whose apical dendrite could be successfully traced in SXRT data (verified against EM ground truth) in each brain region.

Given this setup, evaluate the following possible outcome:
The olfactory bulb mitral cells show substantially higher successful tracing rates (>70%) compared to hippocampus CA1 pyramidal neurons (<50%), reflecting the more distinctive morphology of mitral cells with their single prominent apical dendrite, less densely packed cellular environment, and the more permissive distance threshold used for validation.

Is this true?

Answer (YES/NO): NO